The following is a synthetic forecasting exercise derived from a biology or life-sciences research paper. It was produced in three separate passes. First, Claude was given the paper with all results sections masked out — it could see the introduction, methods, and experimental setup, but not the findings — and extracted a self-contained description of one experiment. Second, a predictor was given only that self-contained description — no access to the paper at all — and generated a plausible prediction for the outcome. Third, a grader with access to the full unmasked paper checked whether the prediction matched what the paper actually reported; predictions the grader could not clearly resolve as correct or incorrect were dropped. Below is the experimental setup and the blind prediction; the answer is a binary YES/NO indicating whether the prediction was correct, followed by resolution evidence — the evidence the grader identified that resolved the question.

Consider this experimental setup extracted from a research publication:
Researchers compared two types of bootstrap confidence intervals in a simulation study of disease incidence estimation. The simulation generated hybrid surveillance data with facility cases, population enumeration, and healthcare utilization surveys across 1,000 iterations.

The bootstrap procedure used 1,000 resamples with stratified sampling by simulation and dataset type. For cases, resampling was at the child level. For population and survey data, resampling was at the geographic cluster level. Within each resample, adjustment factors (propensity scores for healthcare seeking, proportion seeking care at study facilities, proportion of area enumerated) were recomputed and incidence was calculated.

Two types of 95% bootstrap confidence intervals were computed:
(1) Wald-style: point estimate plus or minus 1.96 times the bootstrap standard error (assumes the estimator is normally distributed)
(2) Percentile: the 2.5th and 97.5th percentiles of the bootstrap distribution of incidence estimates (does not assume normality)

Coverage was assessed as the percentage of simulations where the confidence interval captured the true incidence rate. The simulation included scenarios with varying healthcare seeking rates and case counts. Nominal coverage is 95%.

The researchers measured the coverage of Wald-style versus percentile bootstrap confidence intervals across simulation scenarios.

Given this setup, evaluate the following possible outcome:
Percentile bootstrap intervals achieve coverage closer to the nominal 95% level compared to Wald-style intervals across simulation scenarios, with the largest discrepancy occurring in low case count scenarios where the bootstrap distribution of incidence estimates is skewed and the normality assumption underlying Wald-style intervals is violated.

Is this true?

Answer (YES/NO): NO